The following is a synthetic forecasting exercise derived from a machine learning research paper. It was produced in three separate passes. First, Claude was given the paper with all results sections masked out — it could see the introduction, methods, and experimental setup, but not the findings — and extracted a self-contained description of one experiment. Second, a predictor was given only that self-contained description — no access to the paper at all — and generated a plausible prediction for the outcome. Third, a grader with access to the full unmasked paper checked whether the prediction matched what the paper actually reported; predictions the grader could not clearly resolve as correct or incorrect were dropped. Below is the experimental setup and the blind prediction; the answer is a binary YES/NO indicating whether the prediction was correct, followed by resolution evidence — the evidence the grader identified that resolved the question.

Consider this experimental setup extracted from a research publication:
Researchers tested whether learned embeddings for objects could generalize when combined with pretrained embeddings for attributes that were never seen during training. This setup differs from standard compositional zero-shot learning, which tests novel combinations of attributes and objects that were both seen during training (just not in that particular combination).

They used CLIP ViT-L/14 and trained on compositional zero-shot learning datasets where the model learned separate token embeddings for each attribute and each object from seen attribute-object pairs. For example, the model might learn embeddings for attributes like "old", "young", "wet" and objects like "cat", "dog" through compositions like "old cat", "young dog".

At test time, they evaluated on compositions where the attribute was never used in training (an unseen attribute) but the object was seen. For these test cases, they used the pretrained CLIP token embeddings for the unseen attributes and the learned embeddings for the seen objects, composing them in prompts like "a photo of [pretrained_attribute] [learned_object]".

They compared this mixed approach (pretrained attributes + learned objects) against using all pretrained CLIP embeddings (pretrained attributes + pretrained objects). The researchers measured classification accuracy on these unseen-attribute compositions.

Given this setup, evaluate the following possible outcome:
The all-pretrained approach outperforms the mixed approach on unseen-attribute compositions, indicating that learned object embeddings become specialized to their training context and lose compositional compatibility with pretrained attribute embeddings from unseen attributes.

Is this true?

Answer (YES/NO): NO